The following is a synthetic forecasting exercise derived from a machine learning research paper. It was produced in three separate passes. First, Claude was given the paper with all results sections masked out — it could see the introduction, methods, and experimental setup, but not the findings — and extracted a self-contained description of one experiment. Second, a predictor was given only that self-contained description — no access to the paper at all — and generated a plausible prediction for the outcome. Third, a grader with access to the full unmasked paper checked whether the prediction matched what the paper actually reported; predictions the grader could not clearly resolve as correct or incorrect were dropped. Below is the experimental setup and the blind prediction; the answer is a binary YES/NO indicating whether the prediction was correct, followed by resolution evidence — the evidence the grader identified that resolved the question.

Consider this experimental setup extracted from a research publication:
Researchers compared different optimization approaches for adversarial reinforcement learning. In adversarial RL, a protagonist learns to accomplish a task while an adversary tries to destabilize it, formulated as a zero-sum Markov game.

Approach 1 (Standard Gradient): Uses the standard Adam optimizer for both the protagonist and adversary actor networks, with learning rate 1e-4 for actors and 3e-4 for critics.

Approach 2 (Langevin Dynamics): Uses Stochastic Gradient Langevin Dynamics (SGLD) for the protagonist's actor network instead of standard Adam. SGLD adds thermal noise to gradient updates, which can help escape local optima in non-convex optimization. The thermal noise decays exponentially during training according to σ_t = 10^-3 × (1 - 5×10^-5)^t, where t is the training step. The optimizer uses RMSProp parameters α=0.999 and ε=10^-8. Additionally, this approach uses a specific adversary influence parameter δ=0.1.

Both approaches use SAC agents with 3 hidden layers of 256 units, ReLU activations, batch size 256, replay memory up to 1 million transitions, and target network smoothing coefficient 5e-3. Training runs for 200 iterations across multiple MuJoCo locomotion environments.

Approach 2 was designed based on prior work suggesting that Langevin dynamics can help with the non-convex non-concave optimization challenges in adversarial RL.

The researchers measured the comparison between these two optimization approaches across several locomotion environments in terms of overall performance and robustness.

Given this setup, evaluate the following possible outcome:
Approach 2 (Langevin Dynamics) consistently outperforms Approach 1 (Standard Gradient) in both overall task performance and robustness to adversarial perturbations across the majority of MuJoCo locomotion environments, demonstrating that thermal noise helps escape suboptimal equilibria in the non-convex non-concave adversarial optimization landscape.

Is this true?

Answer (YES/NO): NO